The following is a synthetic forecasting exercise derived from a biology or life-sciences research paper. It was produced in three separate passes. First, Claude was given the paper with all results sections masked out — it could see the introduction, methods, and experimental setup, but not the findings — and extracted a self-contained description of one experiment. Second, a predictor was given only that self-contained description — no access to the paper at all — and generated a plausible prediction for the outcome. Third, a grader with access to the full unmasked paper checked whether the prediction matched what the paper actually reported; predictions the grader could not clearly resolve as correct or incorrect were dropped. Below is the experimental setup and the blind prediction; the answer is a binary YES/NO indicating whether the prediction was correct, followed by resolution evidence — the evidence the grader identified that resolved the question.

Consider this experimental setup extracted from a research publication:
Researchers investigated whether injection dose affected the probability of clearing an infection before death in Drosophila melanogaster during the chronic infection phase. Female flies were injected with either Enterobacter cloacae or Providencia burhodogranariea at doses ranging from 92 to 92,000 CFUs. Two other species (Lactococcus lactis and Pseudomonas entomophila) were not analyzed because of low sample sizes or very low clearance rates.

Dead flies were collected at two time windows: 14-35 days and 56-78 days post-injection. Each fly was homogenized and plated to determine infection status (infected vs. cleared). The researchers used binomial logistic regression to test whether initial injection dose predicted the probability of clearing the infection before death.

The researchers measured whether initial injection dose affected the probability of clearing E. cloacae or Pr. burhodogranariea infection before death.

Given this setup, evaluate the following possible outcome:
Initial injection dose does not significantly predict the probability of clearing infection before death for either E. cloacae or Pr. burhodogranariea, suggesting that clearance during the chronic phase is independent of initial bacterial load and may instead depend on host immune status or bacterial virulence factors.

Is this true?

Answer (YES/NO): NO